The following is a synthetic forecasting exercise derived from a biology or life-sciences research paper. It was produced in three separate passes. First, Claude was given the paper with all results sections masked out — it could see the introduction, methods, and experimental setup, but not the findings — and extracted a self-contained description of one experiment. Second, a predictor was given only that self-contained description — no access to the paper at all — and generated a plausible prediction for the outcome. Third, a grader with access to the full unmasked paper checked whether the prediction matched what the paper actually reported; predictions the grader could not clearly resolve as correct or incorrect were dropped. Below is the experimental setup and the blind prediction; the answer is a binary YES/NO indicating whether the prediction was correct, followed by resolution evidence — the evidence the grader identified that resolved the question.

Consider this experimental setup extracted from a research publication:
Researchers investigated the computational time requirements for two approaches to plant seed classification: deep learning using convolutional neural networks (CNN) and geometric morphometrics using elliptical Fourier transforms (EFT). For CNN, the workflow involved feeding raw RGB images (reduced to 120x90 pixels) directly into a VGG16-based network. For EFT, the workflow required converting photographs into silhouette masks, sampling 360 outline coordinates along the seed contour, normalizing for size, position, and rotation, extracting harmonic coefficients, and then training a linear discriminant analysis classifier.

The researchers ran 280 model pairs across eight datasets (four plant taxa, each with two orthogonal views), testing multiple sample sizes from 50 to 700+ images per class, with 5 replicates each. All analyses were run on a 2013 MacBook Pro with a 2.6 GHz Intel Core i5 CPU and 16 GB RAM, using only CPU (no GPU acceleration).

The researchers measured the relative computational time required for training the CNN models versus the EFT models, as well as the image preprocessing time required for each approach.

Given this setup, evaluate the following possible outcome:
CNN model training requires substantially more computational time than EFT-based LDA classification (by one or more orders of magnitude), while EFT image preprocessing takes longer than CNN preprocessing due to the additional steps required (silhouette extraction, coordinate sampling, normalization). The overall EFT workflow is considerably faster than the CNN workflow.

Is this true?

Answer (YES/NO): NO